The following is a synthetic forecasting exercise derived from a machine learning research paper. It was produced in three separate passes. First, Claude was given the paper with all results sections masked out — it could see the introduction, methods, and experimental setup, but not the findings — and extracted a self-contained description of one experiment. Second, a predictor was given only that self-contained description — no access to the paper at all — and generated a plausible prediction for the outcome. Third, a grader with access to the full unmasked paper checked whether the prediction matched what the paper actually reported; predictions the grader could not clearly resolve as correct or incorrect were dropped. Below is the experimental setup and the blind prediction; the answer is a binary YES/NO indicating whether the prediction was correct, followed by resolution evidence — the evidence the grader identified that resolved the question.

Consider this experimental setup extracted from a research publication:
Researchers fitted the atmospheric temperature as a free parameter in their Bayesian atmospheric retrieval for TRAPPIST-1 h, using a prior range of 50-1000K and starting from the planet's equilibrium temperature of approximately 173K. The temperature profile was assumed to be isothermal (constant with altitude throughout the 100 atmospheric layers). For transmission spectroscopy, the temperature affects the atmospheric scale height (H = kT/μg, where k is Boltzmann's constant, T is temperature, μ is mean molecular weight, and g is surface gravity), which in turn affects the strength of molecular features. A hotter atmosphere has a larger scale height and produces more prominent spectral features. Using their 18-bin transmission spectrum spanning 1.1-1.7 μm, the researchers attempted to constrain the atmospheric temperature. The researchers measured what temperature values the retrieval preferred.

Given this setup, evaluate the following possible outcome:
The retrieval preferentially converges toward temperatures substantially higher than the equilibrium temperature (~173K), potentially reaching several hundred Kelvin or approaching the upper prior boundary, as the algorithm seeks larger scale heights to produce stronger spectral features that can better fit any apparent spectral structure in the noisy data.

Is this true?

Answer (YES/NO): YES